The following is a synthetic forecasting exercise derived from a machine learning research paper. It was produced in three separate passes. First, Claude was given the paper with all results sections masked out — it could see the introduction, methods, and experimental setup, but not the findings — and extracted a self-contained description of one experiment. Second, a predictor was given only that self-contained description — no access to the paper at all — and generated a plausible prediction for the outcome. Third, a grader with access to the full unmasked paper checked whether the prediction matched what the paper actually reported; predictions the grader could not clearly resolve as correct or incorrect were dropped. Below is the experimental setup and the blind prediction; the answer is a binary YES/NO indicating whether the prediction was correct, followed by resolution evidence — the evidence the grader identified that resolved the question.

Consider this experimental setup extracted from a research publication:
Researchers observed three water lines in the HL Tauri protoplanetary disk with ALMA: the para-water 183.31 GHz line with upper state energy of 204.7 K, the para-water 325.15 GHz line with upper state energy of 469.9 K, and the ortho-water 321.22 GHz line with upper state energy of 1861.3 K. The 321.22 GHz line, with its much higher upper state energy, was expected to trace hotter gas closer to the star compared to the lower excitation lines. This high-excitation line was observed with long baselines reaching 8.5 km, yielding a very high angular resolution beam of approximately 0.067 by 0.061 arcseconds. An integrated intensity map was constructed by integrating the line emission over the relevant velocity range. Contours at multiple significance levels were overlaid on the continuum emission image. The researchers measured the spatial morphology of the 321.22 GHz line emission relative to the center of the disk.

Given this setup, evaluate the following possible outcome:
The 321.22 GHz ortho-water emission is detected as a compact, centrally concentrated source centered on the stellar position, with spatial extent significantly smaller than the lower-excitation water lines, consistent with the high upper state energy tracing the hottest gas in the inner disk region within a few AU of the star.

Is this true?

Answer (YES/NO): NO